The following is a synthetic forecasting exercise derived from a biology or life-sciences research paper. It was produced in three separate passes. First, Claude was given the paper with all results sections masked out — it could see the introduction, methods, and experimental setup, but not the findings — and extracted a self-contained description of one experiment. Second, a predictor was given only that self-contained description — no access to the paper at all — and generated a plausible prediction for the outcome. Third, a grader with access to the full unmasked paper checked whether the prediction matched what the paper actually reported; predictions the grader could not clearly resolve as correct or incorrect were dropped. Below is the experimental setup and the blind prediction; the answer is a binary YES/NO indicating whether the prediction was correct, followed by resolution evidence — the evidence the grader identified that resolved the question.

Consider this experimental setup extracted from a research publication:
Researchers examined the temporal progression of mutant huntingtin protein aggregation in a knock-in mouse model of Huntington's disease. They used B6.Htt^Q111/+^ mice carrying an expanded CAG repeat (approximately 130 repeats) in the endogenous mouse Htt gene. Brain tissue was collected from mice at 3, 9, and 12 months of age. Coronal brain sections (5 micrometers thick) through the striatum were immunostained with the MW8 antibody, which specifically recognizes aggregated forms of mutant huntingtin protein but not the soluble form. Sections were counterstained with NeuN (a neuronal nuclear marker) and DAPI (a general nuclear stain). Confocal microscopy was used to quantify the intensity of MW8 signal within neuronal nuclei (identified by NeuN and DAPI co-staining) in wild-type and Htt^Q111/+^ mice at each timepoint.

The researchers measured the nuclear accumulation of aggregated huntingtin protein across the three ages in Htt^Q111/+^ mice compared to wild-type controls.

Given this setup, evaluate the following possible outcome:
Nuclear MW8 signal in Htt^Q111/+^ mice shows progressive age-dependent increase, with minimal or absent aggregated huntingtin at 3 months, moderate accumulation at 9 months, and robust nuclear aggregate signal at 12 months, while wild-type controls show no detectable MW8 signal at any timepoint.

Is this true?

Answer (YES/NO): NO